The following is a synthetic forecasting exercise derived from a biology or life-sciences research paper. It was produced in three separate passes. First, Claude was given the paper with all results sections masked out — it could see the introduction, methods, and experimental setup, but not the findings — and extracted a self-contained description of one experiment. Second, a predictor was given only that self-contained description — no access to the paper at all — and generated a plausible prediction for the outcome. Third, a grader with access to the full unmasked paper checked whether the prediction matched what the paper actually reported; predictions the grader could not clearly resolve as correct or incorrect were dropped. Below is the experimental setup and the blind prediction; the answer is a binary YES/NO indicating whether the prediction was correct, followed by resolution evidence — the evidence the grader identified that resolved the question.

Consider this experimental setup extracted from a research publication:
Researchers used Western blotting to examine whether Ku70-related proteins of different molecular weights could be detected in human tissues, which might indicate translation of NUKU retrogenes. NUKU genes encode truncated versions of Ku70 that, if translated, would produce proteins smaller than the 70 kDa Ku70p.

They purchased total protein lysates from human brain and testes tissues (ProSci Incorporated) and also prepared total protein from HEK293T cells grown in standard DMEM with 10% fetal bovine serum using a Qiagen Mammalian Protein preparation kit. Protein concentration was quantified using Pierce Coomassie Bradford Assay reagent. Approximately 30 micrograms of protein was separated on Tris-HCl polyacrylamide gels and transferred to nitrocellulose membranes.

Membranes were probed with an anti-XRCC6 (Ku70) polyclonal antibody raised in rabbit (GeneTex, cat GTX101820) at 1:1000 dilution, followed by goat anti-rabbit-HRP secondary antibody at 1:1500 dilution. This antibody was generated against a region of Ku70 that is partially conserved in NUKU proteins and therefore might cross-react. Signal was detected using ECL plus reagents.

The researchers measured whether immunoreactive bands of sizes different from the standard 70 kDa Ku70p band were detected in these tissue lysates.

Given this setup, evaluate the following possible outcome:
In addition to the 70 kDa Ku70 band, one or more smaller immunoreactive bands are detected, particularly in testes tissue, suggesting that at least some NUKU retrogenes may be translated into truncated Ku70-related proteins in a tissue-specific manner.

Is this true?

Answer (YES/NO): YES